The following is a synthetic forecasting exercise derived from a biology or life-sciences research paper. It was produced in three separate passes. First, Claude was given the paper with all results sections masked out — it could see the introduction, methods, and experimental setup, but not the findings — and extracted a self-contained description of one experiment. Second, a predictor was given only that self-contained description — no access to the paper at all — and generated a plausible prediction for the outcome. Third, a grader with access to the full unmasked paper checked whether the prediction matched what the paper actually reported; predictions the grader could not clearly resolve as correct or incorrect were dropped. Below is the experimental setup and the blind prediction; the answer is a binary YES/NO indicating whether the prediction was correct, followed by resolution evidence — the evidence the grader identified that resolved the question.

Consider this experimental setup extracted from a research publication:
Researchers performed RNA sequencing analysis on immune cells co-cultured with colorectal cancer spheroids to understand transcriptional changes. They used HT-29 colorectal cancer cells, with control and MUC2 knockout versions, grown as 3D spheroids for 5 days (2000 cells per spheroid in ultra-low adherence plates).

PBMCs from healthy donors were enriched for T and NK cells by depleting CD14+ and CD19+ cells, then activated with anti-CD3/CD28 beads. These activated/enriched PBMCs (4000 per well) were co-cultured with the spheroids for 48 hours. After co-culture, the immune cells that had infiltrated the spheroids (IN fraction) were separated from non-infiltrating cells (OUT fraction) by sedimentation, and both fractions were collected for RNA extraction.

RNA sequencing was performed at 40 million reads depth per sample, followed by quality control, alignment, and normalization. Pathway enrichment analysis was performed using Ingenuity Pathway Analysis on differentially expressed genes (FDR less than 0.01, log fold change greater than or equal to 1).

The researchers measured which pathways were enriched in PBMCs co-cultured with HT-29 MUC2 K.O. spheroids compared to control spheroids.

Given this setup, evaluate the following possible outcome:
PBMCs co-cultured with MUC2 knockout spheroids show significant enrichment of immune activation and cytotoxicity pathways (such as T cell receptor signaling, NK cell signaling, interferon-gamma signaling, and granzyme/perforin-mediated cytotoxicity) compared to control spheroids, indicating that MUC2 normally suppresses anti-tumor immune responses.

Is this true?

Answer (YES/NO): NO